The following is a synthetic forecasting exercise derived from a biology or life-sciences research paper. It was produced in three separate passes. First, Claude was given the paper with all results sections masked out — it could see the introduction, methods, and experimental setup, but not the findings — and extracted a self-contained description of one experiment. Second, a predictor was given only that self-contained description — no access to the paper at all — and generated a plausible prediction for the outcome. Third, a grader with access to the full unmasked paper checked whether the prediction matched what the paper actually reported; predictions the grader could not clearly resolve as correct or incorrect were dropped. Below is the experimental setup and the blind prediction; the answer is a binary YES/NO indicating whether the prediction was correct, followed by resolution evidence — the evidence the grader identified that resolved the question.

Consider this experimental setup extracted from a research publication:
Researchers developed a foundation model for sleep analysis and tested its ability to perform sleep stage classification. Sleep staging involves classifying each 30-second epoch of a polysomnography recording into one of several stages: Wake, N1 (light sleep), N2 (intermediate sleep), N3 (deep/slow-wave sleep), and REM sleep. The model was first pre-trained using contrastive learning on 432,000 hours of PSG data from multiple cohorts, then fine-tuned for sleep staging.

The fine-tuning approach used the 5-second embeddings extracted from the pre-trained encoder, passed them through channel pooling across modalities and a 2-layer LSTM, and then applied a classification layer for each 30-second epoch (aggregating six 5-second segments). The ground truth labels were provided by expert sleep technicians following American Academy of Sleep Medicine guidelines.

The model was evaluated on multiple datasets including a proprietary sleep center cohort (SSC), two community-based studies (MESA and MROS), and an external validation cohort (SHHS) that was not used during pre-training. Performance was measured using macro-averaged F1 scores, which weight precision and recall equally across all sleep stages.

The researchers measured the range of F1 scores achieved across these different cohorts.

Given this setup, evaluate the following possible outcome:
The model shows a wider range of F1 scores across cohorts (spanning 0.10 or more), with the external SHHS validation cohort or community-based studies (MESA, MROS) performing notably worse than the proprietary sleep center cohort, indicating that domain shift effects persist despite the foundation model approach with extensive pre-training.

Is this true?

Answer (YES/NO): NO